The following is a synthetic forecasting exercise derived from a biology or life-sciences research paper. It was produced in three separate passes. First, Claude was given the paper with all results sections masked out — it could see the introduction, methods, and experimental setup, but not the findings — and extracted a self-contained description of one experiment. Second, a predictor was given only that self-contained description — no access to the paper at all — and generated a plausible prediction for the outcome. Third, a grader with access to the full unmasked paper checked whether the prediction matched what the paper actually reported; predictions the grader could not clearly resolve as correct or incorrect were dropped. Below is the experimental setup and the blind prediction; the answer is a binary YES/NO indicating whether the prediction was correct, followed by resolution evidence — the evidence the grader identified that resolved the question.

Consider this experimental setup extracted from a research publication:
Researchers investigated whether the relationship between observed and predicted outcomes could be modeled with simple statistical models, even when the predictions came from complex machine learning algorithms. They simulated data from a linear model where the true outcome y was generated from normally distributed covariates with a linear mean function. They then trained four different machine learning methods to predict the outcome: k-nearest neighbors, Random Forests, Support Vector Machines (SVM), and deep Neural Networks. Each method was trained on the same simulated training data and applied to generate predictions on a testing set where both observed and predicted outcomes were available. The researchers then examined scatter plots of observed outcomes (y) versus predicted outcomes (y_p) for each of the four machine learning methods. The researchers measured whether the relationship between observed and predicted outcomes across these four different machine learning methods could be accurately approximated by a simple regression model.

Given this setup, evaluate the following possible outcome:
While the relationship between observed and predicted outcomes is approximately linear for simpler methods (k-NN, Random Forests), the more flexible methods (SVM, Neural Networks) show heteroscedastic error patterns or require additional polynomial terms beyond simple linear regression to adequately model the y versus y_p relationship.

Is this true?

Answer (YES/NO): NO